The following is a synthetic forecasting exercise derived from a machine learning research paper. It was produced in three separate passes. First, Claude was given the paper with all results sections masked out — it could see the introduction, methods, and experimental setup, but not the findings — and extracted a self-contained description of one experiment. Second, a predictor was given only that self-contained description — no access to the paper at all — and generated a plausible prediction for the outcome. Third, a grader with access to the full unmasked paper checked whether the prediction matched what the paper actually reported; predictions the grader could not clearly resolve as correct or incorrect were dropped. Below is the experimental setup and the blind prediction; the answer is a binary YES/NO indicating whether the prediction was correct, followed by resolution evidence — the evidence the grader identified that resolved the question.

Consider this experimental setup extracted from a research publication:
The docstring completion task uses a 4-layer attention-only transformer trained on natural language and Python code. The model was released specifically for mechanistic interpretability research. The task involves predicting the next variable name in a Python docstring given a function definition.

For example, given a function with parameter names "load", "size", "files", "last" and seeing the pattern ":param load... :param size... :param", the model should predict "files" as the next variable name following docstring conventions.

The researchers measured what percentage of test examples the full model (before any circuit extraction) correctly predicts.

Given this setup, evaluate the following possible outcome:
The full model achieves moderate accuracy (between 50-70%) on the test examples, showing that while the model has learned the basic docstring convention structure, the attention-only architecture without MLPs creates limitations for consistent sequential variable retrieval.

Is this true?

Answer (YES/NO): YES